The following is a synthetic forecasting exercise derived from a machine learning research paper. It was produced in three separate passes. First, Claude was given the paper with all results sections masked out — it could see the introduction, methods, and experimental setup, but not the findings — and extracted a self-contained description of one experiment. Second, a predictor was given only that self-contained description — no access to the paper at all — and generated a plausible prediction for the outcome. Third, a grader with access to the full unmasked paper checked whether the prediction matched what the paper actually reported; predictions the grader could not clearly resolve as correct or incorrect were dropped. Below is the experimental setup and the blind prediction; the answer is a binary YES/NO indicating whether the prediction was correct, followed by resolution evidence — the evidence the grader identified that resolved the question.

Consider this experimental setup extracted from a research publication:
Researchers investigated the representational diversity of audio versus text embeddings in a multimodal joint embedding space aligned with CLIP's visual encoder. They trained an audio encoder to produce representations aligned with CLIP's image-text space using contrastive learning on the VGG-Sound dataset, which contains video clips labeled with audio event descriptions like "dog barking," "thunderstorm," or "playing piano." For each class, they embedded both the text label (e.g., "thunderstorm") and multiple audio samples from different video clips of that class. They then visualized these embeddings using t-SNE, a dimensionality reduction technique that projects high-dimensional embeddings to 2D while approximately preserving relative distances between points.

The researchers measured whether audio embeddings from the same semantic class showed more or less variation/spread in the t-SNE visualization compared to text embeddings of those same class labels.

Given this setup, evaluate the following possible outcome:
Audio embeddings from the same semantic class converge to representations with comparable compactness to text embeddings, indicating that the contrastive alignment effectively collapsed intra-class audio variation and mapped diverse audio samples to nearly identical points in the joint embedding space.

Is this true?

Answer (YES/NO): NO